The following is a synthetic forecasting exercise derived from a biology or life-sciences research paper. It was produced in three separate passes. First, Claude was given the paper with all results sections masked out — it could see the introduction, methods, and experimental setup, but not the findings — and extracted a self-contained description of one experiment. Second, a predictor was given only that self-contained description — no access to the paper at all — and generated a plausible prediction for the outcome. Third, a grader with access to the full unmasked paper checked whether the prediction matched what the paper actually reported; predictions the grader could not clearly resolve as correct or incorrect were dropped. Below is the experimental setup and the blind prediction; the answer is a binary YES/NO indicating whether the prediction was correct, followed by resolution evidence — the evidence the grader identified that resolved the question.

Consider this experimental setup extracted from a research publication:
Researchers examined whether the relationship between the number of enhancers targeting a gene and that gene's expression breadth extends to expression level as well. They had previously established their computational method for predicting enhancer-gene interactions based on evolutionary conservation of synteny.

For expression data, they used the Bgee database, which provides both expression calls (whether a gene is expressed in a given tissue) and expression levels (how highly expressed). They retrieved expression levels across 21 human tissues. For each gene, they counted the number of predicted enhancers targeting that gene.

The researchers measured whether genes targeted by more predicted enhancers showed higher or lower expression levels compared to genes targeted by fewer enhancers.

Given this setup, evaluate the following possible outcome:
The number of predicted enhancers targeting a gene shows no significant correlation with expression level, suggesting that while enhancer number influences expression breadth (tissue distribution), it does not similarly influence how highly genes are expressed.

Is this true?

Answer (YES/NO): YES